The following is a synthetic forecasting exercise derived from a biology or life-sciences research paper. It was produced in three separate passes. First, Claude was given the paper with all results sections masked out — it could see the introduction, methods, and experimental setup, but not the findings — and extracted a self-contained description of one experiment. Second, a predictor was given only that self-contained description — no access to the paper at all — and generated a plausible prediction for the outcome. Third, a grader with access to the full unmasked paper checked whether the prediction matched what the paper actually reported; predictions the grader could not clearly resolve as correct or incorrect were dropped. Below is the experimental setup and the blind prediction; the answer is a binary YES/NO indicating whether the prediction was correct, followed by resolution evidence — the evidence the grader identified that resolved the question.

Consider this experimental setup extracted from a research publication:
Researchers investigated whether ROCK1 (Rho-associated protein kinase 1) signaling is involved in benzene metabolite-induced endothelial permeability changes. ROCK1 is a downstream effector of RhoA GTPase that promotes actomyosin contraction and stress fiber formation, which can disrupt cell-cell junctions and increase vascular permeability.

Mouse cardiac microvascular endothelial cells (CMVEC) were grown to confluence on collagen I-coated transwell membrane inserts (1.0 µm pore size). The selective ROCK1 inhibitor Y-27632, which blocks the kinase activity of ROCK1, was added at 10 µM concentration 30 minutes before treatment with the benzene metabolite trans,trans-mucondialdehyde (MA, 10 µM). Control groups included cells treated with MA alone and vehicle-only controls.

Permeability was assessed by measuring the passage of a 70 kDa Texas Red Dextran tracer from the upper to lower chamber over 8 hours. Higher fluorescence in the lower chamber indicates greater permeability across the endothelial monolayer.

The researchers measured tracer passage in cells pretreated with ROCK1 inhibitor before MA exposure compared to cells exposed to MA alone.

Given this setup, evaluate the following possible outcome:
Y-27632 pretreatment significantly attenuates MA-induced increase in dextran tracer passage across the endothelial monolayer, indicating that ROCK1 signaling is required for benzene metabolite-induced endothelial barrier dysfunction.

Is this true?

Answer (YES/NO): YES